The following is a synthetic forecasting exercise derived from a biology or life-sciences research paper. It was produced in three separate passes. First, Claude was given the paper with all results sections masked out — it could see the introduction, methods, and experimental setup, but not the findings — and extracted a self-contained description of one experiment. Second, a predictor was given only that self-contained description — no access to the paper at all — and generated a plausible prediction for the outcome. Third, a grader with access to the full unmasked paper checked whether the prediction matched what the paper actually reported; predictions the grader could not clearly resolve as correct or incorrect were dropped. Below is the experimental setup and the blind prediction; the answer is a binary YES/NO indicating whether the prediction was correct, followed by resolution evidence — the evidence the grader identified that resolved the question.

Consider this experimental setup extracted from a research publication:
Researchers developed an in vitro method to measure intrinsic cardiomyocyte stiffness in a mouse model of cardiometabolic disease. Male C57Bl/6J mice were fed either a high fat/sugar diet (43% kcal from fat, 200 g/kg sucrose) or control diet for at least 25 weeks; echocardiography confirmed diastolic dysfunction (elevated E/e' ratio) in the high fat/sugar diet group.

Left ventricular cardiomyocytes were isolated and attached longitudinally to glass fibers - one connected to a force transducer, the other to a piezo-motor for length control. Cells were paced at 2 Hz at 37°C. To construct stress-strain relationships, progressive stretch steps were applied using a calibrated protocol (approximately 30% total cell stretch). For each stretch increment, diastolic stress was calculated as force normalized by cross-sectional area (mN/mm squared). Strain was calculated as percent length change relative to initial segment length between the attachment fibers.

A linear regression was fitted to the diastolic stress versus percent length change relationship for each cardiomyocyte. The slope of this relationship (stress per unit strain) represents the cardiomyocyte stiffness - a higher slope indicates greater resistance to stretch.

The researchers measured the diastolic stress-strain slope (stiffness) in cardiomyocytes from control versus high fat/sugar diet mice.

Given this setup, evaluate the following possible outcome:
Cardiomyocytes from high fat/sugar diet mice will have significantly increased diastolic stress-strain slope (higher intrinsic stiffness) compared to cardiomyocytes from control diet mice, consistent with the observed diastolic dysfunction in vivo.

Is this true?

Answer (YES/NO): YES